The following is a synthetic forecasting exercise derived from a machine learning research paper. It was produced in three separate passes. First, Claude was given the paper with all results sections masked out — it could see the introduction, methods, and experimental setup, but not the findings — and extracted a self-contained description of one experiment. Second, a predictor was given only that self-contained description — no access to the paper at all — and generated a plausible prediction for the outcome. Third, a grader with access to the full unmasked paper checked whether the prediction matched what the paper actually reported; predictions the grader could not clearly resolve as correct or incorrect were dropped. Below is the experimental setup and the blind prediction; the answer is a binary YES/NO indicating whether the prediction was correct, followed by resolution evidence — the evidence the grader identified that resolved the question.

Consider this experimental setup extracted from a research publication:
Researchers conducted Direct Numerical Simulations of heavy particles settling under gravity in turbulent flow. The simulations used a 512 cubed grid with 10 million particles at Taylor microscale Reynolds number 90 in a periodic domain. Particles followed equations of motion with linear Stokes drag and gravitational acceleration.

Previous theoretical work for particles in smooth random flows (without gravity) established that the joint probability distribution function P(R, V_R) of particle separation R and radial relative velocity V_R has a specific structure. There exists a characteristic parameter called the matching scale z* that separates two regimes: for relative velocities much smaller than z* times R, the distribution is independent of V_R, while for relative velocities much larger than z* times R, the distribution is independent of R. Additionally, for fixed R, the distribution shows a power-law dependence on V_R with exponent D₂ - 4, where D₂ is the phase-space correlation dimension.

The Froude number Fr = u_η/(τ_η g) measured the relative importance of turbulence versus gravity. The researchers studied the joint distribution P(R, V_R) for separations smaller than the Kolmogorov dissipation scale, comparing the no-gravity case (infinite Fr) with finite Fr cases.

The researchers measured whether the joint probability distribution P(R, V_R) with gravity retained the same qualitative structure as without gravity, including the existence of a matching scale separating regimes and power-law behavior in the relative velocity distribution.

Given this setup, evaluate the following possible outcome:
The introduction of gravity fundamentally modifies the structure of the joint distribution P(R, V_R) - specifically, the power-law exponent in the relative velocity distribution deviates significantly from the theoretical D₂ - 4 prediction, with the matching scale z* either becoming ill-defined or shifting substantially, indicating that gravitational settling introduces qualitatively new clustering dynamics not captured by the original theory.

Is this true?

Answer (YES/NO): NO